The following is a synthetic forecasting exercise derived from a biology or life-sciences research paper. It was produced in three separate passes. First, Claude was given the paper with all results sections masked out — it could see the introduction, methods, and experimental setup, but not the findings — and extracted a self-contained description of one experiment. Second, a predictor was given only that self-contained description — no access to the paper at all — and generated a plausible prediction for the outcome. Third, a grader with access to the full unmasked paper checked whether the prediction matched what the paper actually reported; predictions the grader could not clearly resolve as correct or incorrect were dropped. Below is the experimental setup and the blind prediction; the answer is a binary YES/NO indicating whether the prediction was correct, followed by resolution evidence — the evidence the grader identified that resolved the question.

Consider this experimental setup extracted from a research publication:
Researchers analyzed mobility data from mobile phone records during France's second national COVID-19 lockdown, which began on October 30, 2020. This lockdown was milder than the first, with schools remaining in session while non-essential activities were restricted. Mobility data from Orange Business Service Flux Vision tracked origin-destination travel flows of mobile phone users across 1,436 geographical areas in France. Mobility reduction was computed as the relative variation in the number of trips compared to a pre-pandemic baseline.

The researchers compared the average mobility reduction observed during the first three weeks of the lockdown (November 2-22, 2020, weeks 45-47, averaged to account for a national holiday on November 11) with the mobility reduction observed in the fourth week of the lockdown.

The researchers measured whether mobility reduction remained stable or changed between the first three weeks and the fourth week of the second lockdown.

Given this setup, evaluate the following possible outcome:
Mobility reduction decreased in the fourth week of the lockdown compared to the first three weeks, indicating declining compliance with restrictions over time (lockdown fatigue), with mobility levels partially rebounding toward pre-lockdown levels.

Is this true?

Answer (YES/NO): YES